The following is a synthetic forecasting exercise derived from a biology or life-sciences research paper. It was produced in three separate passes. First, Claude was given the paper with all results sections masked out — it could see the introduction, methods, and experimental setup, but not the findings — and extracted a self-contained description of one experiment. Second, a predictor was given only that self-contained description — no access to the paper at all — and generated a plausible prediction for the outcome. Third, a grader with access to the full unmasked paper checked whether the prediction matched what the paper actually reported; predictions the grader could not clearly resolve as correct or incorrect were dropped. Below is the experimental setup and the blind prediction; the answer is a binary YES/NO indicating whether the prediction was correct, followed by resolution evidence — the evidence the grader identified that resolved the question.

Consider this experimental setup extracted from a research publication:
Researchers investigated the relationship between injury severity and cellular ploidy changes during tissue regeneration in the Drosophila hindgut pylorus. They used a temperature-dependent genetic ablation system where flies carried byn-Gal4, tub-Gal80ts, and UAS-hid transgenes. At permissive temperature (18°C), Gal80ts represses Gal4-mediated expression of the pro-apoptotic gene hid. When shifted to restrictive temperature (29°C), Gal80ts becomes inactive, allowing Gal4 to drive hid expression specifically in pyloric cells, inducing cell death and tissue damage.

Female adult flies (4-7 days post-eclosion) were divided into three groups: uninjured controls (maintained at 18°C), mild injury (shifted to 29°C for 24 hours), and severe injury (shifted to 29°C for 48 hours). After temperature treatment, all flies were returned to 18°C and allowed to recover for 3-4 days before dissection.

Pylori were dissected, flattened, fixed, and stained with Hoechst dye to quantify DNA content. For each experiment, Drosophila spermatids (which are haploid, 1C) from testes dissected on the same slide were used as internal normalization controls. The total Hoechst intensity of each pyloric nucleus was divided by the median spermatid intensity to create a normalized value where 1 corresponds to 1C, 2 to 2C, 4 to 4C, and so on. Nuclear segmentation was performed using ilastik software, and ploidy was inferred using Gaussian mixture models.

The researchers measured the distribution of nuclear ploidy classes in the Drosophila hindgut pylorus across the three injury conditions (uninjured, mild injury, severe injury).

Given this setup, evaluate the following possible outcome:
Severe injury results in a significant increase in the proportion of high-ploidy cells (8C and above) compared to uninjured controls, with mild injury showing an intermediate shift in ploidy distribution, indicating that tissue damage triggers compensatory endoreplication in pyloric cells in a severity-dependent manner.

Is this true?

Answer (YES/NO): YES